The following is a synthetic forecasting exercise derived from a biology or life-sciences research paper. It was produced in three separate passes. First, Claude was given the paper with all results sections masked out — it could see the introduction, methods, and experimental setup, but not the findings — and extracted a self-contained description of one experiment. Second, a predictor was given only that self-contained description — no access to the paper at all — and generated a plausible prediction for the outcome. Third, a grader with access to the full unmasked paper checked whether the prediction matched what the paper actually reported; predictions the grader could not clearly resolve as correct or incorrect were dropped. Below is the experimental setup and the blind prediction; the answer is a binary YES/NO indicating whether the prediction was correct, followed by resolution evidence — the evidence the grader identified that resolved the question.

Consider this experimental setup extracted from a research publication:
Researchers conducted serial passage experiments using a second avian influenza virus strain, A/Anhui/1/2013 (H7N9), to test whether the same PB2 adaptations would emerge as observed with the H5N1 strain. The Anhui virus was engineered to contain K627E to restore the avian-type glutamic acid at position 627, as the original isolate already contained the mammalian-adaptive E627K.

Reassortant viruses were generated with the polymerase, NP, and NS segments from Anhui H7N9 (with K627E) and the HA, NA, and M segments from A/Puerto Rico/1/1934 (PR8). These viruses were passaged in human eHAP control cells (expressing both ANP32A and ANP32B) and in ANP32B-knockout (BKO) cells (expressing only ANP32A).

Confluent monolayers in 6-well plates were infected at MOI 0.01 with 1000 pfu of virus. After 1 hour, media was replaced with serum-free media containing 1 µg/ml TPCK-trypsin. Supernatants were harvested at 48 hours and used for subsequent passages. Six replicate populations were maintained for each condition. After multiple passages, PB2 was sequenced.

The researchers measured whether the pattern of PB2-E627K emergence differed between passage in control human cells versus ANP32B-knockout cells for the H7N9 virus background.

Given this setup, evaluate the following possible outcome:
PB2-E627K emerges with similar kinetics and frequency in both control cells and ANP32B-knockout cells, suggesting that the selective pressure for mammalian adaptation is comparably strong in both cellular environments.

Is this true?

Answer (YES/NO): NO